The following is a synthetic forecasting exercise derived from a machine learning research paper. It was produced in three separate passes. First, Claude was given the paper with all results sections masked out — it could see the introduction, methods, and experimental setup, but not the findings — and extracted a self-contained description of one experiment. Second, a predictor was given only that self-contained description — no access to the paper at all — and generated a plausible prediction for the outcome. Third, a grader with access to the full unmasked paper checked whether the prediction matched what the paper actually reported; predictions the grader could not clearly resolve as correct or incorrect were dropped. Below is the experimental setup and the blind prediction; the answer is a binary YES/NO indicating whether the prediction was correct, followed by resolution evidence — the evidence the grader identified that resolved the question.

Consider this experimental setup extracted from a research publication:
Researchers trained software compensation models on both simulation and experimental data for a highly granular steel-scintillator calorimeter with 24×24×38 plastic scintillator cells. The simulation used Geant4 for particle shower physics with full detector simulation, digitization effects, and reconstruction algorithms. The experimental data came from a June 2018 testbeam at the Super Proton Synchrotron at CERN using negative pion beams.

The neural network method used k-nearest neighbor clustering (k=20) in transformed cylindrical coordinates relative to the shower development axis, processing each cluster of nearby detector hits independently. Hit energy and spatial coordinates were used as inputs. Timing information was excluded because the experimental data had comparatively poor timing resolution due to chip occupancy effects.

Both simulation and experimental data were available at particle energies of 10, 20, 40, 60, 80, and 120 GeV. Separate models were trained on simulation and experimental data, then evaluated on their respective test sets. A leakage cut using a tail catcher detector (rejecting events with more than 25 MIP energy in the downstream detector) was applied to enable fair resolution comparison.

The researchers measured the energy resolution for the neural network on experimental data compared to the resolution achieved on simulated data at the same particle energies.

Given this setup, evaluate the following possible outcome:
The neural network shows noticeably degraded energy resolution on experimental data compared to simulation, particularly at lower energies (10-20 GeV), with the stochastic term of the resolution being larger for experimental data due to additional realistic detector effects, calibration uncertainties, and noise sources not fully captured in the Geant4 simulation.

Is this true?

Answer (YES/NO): NO